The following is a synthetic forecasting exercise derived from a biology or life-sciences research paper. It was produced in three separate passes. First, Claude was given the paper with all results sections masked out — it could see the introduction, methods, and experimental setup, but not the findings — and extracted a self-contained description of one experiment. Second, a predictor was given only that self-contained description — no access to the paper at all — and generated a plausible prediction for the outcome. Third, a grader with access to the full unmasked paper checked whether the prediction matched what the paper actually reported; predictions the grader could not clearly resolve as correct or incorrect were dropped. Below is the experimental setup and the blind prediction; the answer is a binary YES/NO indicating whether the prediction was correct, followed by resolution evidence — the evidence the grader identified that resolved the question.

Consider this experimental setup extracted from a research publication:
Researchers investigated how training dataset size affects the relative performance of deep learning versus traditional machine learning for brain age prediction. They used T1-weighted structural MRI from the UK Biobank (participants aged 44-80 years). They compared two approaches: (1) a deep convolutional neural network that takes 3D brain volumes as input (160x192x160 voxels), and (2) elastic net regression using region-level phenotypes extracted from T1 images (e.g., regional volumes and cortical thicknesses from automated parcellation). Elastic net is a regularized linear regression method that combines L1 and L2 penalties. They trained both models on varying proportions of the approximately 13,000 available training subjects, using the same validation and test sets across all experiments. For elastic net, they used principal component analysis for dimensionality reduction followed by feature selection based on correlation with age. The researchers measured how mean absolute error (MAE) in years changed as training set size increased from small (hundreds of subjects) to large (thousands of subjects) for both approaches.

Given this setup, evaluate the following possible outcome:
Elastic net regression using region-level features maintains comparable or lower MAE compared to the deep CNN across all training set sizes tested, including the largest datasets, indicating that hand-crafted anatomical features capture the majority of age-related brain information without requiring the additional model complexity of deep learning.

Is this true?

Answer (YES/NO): NO